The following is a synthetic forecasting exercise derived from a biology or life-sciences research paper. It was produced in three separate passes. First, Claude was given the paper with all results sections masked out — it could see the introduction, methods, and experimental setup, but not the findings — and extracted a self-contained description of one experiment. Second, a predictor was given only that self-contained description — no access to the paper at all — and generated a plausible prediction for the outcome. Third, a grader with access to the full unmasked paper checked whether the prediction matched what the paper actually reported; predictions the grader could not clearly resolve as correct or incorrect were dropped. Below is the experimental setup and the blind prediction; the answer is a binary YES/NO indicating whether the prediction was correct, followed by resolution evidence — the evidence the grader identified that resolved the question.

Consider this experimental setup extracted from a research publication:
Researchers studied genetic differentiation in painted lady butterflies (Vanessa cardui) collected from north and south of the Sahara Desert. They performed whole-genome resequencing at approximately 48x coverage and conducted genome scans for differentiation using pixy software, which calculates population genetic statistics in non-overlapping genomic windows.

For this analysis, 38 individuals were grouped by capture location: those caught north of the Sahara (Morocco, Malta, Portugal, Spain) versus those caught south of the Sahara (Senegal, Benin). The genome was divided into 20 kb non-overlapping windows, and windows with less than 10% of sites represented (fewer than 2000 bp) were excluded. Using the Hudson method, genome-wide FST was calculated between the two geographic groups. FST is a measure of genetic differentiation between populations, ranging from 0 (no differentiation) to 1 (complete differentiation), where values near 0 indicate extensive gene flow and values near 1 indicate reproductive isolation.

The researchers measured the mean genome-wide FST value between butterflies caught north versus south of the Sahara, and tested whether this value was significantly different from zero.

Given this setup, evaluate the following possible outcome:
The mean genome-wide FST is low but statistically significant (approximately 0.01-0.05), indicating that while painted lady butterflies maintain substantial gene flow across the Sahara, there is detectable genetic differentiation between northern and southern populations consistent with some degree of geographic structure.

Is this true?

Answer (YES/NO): NO